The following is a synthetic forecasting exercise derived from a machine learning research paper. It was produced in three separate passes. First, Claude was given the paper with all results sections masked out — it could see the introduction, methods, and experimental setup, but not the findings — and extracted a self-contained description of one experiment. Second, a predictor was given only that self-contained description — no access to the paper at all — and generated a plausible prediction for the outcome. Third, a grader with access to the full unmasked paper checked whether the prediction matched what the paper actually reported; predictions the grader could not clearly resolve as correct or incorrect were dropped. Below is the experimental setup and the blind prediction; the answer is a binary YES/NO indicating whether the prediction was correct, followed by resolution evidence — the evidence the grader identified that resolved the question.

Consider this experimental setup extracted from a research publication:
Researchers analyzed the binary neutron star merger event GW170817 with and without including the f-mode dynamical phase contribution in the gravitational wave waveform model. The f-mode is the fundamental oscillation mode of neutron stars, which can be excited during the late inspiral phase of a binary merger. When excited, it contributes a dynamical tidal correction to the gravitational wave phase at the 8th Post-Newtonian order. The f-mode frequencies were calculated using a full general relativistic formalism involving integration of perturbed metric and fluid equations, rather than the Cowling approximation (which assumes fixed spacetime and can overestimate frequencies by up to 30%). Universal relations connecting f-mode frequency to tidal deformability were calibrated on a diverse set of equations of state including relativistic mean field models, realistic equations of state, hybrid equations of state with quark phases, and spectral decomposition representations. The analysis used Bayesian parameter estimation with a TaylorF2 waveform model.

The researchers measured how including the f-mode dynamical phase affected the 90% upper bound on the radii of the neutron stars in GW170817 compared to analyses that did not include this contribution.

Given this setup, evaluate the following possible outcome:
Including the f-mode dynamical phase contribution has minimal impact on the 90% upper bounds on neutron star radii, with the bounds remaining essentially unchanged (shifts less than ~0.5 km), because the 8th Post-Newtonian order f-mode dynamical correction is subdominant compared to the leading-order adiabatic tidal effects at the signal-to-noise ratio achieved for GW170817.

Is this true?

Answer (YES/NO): NO